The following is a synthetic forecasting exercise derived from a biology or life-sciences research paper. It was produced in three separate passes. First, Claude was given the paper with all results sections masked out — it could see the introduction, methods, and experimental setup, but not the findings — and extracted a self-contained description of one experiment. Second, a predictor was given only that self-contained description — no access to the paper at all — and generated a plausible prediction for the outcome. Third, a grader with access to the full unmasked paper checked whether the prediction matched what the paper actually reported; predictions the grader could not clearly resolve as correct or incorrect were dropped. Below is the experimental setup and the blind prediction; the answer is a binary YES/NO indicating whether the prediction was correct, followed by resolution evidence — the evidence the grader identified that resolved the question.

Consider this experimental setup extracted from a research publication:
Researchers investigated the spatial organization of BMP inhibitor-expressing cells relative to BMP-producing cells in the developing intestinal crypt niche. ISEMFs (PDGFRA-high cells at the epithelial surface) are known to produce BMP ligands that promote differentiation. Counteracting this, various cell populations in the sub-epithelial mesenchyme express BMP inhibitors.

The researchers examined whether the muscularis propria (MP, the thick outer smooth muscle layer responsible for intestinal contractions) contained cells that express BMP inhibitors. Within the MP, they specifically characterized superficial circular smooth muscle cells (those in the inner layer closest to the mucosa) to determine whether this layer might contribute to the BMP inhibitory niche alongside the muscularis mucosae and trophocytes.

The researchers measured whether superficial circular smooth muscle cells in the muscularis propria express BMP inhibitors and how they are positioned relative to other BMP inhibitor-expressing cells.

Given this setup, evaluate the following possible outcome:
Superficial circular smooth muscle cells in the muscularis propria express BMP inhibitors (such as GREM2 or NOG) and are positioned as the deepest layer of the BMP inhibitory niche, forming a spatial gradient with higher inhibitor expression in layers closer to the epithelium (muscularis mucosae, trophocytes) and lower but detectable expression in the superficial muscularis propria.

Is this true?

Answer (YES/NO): NO